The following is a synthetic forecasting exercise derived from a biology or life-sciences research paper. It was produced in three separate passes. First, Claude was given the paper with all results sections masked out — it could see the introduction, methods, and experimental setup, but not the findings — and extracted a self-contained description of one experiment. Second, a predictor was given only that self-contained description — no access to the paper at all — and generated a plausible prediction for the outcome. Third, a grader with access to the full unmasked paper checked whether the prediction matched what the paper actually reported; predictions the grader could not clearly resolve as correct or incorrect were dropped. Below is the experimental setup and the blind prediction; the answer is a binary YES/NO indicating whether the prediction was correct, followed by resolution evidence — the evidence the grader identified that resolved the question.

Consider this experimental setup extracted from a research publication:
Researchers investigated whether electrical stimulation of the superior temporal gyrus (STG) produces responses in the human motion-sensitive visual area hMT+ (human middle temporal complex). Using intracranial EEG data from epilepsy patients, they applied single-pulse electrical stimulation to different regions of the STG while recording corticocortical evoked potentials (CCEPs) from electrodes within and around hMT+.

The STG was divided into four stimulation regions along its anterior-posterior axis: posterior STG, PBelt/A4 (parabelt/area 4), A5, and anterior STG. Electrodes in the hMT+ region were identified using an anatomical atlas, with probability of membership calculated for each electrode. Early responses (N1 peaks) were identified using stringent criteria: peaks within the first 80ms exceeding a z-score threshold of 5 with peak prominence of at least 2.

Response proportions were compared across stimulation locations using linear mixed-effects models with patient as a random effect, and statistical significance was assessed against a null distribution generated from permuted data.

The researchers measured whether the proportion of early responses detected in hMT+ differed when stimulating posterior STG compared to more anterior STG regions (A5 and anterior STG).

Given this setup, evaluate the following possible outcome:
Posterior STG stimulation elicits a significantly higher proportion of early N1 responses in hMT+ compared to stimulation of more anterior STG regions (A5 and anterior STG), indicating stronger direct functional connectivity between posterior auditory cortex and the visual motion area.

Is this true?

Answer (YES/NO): YES